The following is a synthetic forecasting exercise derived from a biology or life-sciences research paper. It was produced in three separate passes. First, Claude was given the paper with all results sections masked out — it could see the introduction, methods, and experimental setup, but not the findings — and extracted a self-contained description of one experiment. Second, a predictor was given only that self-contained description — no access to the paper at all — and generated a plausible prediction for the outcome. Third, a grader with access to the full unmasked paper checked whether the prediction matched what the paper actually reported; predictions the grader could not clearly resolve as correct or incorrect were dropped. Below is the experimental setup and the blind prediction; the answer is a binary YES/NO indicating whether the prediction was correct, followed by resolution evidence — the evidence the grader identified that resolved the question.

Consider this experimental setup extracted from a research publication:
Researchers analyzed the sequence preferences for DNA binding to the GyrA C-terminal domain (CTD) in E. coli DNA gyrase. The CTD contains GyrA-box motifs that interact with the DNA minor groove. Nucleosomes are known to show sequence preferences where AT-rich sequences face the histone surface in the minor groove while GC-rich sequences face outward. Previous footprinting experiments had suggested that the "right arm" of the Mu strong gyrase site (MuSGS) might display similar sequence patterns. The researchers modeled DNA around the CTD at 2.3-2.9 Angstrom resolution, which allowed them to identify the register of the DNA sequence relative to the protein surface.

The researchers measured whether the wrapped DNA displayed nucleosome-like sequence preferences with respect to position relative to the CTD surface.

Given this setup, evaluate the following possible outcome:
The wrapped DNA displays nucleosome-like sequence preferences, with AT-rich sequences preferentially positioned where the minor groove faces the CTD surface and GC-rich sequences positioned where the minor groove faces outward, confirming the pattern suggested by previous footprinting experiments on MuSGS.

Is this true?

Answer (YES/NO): YES